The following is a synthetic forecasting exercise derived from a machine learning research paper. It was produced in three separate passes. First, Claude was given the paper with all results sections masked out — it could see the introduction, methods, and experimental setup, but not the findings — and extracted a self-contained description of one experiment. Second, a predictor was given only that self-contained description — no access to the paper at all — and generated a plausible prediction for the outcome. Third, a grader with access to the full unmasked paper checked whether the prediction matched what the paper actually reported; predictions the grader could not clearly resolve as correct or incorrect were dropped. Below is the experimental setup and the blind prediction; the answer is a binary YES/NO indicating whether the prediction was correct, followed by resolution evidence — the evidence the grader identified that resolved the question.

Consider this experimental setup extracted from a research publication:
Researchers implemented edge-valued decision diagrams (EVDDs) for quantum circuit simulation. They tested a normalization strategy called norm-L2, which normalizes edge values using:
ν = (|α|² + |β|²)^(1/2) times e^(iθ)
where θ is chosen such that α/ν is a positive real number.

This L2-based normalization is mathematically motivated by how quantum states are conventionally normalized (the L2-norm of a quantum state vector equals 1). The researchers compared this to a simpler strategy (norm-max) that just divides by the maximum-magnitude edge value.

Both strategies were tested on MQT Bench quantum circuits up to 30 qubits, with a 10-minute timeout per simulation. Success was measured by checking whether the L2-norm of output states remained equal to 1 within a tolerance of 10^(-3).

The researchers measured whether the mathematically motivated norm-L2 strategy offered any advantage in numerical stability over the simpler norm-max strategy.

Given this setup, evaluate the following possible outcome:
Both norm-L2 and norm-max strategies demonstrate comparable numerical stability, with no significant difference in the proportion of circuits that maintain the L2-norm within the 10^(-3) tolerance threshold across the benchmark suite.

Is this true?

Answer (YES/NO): YES